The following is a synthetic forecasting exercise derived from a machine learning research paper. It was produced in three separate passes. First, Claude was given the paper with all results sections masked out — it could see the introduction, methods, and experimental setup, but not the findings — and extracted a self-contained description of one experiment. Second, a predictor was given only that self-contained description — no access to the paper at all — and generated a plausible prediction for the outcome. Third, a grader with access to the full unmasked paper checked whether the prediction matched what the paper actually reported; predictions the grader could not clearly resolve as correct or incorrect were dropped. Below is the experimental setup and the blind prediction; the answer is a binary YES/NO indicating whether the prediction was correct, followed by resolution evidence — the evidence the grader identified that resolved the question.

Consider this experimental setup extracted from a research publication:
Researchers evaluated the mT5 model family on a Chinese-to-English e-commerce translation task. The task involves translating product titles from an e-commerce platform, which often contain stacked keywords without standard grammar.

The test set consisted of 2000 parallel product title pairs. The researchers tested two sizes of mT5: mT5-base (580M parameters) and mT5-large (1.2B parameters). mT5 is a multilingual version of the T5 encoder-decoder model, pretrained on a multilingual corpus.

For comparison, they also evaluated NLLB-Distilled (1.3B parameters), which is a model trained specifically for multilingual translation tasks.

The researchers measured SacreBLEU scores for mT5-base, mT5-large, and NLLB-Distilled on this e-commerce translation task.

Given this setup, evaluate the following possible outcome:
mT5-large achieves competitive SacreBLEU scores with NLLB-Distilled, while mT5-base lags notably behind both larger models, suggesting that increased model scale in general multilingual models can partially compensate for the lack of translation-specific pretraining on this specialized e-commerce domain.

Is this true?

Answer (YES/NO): NO